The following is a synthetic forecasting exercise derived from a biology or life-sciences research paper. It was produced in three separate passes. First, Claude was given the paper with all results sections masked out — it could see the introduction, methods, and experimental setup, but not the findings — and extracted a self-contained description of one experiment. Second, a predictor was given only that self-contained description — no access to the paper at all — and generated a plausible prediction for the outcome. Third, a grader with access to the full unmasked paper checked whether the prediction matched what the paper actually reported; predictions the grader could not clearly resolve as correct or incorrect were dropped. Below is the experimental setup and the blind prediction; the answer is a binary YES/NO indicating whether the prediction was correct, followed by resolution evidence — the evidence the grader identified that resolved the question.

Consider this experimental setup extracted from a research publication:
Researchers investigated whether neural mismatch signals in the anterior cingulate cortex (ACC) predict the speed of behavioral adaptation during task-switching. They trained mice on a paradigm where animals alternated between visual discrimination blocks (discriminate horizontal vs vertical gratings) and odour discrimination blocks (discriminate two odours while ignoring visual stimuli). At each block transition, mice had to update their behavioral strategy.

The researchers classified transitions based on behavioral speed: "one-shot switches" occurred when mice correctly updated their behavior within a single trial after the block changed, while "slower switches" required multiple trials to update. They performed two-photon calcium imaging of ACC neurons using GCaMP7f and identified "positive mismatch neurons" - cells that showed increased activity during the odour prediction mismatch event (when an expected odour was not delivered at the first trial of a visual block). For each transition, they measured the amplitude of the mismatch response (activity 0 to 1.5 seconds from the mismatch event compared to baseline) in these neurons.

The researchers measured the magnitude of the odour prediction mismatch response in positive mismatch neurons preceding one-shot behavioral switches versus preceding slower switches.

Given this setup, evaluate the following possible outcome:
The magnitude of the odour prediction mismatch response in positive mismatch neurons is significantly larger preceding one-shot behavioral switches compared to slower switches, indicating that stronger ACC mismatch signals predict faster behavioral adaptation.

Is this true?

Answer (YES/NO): YES